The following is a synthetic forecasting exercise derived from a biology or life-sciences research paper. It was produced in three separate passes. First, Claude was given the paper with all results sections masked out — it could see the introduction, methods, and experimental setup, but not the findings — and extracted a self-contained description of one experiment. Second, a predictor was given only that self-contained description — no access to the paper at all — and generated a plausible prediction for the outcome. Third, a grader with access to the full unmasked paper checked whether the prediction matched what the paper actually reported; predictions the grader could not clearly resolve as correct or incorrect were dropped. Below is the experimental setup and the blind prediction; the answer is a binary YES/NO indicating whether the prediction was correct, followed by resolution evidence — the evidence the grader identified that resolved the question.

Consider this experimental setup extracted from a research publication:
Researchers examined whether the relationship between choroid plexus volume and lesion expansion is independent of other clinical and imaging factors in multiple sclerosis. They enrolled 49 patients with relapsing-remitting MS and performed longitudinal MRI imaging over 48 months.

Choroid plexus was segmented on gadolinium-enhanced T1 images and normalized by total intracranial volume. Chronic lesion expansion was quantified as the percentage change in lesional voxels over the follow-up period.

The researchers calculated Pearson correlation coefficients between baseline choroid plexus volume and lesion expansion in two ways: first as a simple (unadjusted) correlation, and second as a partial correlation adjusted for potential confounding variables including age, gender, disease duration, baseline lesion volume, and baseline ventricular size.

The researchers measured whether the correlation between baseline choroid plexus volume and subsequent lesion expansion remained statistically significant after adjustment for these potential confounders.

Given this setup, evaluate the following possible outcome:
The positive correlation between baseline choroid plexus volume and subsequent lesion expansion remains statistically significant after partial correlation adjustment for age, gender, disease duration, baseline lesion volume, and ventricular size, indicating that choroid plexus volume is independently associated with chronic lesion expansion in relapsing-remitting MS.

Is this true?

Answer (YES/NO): YES